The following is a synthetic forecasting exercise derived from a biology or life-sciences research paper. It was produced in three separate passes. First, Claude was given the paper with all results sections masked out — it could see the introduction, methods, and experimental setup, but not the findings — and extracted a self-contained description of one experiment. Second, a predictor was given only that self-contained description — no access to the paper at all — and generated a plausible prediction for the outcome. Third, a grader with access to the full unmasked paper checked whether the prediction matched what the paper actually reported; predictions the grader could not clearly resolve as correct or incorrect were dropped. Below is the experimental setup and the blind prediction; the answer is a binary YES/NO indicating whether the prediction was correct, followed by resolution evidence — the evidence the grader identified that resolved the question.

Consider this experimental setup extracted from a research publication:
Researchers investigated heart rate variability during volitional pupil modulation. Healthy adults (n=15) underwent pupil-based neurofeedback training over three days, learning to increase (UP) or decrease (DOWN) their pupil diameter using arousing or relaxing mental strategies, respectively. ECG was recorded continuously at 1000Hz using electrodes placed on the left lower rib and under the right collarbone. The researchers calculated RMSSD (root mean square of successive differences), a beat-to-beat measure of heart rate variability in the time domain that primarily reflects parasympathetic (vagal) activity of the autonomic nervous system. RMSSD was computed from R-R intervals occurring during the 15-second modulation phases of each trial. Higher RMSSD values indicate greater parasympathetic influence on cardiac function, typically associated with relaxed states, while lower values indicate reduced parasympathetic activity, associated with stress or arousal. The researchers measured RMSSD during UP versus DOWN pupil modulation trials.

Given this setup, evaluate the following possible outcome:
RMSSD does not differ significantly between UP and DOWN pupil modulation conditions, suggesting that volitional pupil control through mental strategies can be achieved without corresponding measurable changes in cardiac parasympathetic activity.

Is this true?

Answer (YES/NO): YES